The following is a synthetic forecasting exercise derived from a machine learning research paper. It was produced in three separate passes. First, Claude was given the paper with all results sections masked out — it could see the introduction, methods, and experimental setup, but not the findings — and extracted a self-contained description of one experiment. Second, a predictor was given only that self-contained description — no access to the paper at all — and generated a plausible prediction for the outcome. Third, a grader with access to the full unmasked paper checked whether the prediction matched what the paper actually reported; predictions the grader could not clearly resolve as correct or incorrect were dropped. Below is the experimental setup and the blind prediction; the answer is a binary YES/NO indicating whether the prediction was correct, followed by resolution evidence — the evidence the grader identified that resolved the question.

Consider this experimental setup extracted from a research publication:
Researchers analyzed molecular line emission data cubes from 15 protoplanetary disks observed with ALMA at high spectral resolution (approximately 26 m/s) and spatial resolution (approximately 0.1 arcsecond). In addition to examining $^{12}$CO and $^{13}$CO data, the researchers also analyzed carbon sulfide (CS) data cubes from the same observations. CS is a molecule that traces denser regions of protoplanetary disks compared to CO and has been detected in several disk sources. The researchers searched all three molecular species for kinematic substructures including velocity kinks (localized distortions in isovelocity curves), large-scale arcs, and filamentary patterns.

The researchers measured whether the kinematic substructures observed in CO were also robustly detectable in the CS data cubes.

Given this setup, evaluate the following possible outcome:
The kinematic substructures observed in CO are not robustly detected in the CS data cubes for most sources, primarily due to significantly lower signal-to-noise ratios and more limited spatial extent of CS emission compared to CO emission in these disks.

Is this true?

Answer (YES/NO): YES